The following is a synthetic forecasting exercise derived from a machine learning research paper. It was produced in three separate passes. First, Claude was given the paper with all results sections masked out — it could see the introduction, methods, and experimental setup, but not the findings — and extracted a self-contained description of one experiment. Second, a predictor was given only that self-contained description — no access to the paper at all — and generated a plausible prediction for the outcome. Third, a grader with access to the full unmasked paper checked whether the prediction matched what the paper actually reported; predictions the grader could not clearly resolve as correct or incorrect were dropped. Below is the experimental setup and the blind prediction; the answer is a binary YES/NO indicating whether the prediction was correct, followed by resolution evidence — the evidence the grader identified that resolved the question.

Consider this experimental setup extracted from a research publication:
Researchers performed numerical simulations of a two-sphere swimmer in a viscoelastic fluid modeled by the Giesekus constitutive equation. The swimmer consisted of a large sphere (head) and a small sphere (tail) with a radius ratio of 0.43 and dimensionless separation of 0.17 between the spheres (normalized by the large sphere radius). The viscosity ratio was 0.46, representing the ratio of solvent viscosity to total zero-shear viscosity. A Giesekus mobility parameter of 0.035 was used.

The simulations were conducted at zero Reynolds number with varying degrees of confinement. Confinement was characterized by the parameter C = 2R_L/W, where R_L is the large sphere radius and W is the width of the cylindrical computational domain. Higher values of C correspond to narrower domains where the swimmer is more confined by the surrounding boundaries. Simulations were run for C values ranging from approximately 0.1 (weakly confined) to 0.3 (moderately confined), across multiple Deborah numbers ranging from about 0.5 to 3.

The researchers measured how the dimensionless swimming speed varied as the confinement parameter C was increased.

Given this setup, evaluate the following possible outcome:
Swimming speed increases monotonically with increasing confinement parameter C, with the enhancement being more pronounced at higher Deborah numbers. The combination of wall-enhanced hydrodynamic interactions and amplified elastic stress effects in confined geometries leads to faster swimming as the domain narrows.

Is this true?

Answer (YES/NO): NO